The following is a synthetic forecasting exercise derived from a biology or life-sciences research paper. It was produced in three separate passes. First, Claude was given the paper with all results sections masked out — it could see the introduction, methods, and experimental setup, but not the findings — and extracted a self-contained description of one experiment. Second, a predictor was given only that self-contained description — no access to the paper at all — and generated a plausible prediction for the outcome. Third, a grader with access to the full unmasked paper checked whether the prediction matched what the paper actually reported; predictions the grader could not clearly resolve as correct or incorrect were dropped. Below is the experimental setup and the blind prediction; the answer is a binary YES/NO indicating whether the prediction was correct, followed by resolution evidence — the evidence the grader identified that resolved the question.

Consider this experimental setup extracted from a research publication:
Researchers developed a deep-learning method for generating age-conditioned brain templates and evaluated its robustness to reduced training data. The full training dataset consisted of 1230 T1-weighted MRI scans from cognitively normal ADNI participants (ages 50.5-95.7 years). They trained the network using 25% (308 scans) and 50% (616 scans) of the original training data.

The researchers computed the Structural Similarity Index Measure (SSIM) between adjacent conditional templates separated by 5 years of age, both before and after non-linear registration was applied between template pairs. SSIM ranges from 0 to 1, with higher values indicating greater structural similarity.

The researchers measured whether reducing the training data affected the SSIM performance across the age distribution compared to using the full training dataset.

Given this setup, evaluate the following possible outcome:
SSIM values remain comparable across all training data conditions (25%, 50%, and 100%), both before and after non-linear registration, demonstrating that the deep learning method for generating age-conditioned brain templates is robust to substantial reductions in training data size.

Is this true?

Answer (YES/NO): YES